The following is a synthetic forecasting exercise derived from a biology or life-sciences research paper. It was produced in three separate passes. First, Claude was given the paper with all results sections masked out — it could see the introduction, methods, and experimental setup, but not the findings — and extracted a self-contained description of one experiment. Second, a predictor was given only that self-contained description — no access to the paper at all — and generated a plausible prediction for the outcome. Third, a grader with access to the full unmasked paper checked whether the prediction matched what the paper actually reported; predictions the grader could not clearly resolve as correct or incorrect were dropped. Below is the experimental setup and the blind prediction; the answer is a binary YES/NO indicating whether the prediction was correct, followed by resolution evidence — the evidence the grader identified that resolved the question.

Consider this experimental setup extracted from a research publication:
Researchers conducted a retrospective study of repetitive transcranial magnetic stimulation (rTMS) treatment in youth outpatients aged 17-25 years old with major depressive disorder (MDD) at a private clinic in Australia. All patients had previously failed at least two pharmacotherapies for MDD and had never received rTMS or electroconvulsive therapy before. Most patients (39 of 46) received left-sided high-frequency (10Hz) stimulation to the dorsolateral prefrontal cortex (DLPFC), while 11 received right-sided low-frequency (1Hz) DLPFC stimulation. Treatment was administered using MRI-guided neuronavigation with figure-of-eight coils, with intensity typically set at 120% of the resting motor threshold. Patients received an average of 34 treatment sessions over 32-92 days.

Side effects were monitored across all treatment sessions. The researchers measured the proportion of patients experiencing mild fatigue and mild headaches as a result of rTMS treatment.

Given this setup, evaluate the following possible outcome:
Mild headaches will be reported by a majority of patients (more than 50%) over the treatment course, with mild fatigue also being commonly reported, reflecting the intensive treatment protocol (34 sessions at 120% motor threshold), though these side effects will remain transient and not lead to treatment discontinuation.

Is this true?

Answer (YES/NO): NO